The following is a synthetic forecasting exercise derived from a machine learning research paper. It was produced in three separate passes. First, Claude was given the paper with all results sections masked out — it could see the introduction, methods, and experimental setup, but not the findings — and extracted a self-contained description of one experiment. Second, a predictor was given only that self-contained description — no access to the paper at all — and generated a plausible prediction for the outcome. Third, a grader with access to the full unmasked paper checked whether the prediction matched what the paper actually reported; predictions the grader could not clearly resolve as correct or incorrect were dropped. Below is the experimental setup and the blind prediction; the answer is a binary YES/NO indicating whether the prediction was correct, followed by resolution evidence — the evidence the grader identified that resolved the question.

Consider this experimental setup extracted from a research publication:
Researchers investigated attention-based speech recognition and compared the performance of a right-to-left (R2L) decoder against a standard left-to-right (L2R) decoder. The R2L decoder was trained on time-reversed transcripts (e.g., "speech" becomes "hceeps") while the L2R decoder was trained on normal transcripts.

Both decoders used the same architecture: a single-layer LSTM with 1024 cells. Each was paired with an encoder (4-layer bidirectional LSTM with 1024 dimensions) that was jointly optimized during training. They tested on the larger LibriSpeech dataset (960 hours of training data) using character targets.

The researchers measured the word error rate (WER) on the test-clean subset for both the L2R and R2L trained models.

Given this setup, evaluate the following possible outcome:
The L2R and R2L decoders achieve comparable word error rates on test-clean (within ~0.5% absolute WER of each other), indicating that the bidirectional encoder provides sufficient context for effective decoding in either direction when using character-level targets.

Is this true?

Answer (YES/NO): YES